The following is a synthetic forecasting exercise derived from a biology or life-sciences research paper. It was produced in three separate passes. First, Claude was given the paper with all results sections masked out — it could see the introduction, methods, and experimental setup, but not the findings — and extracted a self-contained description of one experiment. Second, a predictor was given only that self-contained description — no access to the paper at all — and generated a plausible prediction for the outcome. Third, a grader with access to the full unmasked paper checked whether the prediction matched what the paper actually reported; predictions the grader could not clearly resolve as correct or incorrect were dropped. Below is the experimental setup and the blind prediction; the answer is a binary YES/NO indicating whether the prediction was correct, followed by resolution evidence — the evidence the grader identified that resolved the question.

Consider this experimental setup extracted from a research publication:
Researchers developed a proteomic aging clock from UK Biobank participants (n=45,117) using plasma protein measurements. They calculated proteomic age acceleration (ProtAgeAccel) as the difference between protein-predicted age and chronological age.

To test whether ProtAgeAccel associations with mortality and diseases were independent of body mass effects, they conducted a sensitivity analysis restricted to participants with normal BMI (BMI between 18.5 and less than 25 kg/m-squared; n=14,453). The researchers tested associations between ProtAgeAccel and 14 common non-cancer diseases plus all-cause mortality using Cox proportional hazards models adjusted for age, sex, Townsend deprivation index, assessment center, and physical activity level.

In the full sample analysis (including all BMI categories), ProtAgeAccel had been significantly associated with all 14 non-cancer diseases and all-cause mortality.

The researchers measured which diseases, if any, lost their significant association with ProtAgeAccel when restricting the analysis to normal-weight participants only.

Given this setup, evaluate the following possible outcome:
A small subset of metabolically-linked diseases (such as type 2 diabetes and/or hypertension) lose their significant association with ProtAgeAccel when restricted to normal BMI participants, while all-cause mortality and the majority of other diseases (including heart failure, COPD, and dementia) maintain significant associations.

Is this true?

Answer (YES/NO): NO